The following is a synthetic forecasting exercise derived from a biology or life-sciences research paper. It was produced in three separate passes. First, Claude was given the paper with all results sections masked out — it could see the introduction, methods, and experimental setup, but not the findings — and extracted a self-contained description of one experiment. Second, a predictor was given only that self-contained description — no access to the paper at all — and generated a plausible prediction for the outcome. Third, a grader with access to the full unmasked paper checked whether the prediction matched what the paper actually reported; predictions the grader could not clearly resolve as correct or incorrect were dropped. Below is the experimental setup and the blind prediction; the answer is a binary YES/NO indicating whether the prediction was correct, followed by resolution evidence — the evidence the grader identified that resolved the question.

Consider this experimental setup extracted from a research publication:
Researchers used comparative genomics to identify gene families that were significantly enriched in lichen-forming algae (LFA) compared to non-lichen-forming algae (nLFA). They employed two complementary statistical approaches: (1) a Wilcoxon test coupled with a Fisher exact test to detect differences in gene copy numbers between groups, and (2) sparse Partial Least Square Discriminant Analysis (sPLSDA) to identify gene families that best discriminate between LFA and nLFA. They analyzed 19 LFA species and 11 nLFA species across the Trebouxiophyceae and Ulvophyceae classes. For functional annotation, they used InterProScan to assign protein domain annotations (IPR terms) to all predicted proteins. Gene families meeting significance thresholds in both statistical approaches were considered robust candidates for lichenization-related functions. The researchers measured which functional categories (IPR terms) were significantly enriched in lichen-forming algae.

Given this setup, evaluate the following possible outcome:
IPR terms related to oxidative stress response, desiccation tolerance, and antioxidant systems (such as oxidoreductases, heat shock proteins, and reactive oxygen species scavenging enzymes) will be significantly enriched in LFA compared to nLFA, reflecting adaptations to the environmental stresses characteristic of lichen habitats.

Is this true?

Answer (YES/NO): YES